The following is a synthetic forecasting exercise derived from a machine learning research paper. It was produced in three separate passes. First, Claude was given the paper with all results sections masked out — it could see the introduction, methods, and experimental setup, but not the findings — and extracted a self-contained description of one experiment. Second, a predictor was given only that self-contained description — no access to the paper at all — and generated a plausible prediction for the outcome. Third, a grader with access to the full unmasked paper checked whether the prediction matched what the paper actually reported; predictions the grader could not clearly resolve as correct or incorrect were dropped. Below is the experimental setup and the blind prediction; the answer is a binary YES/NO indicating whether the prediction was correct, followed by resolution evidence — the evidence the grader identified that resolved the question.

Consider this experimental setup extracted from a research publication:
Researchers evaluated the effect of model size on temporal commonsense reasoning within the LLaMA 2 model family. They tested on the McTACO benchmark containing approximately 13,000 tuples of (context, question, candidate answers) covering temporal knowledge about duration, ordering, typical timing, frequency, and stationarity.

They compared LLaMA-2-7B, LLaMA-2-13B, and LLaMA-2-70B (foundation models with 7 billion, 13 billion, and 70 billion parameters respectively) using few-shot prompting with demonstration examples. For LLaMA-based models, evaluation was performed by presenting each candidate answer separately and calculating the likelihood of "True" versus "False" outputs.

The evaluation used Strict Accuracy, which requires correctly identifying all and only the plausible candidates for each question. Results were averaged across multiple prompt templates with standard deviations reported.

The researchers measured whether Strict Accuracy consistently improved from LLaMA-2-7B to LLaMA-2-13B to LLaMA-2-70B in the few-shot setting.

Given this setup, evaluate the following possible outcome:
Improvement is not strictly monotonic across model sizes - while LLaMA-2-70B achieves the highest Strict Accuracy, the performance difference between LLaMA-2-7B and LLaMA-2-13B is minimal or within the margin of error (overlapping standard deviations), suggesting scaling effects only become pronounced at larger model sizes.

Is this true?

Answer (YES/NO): NO